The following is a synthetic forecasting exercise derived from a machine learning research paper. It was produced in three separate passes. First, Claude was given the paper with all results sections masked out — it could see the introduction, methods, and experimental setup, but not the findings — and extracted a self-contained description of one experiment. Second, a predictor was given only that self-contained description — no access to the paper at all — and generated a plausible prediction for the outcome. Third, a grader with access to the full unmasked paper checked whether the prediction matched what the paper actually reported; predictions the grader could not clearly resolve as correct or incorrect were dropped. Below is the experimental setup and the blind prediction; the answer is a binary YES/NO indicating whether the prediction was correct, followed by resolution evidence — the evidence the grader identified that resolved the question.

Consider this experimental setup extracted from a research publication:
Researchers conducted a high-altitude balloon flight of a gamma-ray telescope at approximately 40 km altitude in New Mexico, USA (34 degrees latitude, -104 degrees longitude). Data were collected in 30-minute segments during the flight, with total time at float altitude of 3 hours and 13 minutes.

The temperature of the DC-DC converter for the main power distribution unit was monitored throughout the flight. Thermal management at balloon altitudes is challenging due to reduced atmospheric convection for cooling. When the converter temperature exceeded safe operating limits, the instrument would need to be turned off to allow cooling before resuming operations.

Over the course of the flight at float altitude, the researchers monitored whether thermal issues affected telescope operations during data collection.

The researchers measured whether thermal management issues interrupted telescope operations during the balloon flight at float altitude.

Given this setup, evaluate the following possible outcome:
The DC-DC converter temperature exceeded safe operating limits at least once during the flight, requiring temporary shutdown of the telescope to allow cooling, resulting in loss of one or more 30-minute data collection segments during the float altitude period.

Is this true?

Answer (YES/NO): NO